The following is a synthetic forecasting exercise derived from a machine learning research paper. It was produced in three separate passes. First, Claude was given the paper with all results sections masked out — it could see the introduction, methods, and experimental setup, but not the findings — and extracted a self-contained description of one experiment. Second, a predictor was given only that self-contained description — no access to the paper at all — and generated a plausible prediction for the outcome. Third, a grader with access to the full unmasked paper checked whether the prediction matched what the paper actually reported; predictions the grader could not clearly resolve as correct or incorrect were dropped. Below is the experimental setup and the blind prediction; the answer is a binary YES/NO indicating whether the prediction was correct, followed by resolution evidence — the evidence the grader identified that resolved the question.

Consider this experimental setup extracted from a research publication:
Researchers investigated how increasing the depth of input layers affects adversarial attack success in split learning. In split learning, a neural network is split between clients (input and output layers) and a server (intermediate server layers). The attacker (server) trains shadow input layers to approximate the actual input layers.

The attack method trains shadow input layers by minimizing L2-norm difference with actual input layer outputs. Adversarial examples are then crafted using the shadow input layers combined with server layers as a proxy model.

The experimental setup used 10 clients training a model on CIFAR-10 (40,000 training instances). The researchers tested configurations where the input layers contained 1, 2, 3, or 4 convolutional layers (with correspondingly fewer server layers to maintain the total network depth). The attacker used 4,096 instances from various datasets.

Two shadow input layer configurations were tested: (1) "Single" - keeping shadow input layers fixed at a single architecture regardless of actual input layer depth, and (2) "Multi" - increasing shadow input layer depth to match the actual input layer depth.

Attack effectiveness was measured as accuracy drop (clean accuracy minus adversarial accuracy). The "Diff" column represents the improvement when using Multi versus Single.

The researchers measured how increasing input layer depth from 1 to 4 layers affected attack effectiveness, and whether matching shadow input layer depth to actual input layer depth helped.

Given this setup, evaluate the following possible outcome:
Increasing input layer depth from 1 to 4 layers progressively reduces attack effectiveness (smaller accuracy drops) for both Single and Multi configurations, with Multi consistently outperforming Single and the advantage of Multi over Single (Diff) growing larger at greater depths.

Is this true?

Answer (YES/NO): YES